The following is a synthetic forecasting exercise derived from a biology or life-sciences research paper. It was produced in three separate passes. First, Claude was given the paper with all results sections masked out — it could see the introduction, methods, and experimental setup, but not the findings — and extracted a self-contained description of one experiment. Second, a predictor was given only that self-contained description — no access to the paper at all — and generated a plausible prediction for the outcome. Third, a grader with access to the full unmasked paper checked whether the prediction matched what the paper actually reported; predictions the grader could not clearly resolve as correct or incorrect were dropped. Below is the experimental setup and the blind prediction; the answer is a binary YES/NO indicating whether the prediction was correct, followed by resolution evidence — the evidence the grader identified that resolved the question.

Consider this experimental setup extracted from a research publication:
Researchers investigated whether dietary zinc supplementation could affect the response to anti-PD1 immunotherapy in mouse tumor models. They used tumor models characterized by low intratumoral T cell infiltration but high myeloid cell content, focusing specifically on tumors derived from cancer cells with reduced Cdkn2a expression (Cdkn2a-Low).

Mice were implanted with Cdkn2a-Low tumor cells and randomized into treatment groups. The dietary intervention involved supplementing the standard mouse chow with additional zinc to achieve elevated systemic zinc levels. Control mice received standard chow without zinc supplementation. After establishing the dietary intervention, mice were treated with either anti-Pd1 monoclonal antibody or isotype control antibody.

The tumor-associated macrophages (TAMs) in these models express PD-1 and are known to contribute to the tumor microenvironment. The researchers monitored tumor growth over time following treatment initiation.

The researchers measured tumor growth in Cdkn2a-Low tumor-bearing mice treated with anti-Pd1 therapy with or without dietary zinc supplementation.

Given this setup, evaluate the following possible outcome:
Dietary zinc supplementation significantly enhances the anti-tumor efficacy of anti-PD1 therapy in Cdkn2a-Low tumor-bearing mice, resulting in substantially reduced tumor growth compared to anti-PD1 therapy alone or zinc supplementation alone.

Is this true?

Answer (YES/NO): YES